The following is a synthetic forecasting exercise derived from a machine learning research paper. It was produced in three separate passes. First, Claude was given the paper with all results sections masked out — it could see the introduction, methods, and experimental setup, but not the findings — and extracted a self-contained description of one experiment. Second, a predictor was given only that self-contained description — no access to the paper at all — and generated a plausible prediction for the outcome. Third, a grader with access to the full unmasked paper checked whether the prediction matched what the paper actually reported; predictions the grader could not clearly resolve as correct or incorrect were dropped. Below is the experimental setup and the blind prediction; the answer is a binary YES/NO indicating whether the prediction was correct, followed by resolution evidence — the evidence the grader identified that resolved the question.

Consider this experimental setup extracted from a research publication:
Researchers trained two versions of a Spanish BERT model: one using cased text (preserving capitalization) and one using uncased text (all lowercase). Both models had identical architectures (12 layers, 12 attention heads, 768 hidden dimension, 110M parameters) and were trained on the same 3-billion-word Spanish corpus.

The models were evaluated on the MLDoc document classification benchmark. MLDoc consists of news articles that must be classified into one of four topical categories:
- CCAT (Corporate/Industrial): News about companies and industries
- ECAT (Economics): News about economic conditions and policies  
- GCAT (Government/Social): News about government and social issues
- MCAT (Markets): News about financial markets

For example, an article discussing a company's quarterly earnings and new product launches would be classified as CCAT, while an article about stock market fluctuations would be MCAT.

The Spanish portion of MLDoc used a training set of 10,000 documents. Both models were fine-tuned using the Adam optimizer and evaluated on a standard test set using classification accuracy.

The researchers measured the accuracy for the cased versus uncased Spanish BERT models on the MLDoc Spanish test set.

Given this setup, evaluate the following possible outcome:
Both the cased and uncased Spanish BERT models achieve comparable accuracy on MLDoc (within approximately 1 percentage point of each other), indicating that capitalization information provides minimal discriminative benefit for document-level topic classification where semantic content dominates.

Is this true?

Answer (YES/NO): YES